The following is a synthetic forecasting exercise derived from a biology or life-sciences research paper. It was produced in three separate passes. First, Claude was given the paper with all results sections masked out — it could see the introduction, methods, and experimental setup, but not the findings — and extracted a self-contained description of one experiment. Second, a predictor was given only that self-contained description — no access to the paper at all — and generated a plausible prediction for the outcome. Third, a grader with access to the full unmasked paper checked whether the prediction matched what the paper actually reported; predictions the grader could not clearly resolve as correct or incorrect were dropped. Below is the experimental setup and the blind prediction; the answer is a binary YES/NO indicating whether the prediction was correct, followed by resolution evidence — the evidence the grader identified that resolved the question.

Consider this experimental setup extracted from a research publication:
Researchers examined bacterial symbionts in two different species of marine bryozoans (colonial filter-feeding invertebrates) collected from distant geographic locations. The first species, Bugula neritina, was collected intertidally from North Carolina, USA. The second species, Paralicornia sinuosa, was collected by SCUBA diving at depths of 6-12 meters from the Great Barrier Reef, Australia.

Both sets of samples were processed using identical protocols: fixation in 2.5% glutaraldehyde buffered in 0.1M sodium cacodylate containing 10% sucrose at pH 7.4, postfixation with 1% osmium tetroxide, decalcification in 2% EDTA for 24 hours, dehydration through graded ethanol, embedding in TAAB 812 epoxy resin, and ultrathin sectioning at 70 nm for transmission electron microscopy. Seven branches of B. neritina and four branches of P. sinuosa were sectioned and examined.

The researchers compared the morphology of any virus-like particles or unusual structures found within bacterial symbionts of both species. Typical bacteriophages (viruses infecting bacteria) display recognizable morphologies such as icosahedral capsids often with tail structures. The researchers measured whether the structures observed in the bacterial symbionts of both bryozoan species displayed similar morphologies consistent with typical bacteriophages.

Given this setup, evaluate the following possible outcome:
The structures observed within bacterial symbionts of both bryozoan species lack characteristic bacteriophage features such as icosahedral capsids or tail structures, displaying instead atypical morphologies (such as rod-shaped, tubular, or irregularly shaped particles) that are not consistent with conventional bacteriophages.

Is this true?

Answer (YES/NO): NO